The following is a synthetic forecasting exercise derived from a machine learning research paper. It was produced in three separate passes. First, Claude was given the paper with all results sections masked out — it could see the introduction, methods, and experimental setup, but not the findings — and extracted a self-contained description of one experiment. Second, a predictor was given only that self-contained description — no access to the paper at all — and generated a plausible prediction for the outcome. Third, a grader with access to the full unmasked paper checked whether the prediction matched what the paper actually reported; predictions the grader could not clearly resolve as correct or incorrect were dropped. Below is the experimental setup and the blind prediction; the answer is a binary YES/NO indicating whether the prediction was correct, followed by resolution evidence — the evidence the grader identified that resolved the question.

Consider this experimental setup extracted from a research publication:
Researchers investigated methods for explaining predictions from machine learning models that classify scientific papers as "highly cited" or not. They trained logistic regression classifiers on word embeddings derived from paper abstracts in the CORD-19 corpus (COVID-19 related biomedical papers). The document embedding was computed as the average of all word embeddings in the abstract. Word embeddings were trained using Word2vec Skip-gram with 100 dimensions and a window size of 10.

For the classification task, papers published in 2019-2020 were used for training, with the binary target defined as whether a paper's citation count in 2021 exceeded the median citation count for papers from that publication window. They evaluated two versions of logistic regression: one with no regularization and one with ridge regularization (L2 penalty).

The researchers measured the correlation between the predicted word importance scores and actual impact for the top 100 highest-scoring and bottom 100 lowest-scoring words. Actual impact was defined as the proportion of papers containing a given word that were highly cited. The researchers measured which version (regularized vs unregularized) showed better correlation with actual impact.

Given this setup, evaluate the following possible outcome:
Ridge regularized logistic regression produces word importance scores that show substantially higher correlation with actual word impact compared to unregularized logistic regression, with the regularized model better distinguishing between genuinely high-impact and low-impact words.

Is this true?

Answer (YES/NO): NO